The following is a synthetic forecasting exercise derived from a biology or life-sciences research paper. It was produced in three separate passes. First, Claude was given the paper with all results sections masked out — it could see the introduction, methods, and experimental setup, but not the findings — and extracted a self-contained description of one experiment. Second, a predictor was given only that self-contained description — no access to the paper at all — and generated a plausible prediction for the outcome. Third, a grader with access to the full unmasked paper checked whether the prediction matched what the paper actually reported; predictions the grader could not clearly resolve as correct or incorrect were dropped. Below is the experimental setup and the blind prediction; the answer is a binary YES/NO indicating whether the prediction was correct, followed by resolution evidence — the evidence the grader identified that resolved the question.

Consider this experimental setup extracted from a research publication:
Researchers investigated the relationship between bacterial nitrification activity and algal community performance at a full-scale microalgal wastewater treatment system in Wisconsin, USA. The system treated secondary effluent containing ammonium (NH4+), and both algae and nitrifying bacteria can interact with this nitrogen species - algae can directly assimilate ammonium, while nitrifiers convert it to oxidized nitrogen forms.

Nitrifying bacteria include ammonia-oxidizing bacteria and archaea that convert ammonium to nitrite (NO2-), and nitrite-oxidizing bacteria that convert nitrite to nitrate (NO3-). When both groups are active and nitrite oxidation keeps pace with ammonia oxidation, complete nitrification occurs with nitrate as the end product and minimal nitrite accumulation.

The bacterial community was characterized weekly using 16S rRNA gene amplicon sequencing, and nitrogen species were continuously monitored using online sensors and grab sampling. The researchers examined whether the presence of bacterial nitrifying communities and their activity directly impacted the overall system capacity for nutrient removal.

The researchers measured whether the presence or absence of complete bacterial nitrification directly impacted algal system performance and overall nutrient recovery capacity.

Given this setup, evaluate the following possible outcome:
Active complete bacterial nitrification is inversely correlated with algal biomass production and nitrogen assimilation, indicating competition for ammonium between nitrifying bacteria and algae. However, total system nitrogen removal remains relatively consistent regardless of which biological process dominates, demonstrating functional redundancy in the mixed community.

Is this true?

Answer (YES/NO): NO